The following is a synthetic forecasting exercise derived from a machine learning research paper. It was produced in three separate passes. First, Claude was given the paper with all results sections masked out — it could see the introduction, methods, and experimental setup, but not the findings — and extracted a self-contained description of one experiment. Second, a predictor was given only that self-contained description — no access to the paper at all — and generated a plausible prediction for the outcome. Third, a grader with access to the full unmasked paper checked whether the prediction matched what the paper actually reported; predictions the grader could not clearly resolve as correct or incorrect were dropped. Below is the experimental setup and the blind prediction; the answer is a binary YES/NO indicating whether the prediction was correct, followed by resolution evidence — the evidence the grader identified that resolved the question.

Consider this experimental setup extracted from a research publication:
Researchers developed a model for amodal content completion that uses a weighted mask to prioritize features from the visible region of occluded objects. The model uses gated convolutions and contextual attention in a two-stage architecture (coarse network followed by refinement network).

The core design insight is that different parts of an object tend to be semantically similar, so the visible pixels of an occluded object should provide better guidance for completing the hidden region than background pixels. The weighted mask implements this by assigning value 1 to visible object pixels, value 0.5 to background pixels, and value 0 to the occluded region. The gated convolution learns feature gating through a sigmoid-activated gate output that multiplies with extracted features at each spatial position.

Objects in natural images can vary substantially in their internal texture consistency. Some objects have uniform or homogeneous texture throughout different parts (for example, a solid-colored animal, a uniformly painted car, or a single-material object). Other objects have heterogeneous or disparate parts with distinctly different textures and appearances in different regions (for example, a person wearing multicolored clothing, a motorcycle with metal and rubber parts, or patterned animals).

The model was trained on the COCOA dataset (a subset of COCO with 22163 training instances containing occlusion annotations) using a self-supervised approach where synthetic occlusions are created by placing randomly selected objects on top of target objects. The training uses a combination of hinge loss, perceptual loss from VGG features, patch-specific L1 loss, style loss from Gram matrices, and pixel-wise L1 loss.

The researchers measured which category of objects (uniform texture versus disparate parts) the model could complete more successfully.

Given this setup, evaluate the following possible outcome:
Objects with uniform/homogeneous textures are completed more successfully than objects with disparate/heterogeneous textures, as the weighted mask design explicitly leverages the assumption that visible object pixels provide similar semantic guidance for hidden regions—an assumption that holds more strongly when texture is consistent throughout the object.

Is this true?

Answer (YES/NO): YES